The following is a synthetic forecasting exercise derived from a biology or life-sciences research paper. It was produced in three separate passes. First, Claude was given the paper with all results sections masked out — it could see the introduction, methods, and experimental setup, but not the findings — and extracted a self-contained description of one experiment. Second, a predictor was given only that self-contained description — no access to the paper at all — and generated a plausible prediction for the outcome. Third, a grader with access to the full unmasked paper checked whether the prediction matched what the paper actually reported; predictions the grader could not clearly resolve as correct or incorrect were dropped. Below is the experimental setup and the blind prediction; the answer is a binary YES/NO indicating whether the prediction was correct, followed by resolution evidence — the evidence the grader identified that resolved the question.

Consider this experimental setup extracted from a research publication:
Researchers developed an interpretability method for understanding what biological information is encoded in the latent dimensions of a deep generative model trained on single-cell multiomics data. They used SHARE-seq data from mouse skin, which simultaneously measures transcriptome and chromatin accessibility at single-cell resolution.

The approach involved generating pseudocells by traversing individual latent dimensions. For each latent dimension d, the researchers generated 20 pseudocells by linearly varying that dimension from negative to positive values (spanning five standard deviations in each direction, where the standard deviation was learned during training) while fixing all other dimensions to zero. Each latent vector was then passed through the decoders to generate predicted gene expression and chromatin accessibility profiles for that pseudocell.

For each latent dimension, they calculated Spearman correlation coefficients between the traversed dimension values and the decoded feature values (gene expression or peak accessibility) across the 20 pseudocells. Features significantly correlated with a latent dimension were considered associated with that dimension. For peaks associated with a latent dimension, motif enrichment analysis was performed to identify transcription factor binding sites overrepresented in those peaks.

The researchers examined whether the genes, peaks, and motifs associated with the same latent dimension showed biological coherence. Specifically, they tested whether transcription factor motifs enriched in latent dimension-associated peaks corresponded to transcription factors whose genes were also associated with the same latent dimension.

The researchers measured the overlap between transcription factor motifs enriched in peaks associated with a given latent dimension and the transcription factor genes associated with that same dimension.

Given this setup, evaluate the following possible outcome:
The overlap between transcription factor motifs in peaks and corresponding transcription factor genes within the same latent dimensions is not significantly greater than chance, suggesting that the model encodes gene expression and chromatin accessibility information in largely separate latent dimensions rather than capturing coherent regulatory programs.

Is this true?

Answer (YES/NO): NO